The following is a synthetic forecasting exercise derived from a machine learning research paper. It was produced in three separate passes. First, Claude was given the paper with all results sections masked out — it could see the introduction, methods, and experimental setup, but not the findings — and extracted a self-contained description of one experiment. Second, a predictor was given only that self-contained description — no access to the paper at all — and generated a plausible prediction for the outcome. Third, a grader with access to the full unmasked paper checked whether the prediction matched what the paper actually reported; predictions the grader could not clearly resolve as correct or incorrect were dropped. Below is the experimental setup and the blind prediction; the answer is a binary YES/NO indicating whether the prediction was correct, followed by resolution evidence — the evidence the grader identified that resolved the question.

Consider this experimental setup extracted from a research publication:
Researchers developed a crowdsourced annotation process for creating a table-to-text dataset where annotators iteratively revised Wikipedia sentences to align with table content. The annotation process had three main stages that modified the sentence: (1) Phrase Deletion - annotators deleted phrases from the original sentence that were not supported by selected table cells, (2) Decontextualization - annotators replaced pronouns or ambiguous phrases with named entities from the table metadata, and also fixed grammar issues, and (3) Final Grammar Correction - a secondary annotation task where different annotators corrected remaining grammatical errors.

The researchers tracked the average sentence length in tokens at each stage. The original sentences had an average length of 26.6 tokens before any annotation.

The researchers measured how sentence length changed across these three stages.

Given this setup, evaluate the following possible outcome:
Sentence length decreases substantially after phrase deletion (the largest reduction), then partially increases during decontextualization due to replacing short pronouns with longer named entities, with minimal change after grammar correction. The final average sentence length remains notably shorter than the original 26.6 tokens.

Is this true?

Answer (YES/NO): YES